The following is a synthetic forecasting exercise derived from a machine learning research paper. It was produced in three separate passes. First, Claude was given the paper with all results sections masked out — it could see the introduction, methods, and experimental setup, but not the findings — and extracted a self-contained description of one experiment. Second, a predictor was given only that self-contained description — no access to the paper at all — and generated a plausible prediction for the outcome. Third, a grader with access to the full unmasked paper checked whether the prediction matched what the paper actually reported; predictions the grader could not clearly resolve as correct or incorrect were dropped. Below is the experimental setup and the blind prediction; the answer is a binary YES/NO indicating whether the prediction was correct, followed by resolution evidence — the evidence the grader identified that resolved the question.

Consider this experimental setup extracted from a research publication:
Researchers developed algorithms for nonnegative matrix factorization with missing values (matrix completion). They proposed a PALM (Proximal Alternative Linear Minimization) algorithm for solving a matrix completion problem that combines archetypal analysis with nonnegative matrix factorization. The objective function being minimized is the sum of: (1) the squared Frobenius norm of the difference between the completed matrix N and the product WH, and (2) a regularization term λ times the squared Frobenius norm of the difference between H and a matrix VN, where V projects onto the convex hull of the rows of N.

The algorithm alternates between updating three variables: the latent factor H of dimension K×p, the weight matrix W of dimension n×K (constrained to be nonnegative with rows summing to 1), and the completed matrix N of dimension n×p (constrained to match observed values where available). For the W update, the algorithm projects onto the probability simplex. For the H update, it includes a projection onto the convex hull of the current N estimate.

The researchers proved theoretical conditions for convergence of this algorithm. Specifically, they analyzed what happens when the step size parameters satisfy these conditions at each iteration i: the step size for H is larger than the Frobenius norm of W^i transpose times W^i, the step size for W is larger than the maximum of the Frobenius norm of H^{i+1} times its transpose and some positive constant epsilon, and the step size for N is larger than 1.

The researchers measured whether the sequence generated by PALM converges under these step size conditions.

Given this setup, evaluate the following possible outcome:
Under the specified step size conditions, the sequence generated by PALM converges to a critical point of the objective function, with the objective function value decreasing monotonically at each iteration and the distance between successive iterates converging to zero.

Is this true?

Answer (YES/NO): NO